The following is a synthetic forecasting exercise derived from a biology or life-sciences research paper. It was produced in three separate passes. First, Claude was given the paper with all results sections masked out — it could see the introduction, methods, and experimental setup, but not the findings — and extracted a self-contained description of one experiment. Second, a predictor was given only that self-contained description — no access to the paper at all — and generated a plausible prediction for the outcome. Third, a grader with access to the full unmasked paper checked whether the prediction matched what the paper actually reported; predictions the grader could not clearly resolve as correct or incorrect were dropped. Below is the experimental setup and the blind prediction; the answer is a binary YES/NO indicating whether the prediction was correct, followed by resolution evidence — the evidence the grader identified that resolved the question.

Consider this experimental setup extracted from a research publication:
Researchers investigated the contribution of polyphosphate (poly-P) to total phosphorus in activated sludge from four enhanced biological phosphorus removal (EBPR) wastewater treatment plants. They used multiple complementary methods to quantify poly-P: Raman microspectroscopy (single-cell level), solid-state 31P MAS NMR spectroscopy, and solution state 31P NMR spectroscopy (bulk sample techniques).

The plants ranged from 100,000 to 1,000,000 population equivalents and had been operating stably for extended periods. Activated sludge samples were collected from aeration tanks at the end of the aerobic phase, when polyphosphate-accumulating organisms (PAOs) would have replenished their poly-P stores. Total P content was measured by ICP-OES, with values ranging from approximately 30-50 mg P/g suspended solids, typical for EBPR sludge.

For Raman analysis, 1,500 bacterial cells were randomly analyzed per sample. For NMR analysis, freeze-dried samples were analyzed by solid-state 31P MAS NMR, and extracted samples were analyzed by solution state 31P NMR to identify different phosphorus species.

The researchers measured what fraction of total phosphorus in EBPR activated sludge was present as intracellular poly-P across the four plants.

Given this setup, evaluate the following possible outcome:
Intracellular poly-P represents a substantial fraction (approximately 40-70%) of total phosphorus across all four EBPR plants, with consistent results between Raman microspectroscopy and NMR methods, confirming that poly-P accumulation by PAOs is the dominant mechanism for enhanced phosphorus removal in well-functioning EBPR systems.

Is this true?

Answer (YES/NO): NO